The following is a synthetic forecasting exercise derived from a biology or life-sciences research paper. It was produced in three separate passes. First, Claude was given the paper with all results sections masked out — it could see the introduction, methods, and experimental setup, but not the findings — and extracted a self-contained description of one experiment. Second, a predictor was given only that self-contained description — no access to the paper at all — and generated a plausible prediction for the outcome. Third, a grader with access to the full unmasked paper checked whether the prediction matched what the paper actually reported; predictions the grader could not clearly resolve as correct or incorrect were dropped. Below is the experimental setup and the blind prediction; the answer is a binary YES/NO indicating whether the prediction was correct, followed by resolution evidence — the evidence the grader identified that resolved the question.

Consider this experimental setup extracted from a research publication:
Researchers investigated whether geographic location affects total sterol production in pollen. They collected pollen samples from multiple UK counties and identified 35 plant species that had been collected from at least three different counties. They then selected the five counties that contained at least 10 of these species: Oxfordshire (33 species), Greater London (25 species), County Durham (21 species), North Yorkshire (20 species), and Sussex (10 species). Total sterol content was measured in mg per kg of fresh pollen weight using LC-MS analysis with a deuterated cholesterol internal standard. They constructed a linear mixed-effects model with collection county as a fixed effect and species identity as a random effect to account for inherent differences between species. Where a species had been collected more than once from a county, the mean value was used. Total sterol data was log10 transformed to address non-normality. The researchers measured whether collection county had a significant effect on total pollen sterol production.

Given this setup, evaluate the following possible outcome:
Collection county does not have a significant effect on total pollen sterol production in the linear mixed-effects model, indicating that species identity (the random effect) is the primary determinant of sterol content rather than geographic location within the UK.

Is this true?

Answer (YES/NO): YES